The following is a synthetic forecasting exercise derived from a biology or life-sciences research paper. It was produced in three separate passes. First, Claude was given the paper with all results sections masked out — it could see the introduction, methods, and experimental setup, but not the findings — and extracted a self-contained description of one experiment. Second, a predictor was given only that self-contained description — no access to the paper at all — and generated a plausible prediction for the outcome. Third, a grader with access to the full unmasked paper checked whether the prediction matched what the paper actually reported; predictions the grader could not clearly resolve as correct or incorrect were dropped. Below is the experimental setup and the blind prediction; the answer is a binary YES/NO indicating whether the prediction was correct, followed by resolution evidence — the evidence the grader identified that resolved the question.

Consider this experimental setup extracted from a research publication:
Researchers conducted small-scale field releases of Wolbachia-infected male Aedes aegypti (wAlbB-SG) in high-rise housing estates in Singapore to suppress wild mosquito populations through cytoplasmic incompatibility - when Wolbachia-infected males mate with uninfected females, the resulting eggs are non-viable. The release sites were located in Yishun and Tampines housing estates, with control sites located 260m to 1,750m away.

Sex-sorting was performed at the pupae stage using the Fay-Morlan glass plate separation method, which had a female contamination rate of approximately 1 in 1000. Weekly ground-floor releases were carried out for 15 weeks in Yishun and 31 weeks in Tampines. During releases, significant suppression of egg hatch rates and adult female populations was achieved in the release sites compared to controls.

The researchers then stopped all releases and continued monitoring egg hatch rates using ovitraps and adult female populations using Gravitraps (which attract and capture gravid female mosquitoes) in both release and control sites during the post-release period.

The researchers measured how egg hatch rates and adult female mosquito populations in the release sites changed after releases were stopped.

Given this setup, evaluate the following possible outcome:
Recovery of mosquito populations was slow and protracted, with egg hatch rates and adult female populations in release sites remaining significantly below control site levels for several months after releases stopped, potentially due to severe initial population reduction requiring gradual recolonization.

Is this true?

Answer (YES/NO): NO